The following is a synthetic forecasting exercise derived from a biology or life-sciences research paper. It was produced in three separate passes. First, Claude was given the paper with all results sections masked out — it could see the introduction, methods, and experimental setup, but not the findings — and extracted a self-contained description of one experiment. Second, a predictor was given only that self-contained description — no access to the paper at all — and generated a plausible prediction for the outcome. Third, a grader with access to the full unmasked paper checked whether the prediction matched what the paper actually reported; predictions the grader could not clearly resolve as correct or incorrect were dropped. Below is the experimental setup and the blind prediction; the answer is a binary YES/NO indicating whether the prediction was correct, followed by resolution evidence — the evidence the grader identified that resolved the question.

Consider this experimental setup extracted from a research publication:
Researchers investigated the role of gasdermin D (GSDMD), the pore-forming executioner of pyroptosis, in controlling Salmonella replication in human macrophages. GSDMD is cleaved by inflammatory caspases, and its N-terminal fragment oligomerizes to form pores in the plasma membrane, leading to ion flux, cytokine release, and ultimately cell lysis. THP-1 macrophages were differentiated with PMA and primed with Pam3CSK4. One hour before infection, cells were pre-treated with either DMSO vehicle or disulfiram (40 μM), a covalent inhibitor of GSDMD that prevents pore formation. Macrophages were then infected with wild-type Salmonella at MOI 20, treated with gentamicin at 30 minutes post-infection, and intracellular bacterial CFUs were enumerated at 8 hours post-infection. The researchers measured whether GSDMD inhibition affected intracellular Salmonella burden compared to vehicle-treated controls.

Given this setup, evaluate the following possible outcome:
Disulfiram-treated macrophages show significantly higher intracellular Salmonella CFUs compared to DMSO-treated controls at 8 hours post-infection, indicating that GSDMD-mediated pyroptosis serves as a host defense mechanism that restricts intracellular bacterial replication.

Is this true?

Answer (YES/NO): YES